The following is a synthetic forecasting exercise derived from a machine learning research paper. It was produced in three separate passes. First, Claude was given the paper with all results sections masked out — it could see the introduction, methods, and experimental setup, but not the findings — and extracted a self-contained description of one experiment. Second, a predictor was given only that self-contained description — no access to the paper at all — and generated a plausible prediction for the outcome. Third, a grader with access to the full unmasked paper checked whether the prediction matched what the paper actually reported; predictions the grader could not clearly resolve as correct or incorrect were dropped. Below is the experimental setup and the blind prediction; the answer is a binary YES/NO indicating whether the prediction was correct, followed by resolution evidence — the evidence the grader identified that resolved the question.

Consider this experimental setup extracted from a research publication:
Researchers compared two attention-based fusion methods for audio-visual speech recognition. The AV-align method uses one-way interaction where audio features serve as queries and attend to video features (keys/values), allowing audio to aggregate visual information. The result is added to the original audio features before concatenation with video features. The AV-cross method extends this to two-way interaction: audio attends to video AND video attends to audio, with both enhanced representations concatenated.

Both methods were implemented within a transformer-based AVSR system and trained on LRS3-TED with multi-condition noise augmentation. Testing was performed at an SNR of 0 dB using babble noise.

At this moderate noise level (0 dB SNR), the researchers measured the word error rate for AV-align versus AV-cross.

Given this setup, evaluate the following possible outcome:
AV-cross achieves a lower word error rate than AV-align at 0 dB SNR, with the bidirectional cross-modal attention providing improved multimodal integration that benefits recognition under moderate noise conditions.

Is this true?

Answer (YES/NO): NO